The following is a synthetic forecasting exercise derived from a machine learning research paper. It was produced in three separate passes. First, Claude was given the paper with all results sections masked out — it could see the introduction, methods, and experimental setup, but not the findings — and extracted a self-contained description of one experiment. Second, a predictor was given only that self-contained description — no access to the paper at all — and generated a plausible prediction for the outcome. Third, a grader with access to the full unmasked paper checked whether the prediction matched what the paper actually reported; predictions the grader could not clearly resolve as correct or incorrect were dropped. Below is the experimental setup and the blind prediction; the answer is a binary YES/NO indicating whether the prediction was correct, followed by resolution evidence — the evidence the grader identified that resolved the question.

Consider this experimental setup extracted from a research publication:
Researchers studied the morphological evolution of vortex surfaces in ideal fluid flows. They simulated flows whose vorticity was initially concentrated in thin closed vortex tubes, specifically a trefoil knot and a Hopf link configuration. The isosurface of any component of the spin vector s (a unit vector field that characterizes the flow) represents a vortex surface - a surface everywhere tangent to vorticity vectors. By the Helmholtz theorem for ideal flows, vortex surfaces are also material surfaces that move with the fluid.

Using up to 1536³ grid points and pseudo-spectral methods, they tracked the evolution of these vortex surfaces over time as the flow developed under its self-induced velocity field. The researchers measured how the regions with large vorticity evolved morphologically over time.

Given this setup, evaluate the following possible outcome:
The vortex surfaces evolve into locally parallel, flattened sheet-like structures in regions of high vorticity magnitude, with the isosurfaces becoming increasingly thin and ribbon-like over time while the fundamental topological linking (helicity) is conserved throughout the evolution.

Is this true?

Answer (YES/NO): NO